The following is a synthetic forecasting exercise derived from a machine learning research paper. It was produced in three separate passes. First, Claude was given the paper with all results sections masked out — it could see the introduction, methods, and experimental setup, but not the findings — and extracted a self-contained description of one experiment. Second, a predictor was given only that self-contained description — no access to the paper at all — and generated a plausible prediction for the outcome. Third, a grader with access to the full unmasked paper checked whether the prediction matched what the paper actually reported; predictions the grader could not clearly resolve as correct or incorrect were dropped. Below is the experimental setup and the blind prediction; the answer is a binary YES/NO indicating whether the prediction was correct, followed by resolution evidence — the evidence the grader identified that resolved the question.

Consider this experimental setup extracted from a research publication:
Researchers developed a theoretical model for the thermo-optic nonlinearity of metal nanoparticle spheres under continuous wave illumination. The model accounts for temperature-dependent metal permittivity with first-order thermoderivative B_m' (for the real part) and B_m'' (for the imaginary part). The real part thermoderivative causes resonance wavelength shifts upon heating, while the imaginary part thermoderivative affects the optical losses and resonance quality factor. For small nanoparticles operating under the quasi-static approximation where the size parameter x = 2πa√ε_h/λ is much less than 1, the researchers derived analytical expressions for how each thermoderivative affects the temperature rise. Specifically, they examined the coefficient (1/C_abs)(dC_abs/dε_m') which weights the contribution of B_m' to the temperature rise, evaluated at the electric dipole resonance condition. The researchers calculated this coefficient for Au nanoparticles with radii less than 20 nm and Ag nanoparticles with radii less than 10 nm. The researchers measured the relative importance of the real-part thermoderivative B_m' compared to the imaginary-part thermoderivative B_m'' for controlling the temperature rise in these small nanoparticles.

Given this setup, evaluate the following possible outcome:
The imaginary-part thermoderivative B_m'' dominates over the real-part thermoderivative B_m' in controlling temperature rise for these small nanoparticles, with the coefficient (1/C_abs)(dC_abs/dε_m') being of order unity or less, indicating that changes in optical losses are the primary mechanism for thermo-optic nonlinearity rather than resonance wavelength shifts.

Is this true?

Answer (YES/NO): YES